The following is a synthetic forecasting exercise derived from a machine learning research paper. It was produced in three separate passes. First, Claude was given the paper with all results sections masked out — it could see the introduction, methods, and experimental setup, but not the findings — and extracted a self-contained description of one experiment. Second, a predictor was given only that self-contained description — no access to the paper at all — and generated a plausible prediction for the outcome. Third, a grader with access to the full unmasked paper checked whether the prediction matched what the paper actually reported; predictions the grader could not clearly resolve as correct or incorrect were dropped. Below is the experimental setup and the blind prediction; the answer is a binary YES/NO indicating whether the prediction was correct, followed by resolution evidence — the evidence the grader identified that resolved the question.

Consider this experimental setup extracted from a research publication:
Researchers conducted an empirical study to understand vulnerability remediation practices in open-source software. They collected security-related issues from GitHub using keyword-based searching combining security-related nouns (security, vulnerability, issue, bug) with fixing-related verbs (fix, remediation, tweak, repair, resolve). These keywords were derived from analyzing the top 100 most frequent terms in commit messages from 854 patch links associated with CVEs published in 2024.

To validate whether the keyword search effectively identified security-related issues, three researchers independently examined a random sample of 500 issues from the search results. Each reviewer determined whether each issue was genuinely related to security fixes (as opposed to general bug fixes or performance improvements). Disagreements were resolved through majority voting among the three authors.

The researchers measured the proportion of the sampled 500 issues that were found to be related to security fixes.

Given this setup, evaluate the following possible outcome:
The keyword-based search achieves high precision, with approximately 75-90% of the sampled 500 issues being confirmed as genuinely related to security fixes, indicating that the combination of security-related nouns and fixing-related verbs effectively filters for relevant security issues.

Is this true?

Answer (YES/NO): YES